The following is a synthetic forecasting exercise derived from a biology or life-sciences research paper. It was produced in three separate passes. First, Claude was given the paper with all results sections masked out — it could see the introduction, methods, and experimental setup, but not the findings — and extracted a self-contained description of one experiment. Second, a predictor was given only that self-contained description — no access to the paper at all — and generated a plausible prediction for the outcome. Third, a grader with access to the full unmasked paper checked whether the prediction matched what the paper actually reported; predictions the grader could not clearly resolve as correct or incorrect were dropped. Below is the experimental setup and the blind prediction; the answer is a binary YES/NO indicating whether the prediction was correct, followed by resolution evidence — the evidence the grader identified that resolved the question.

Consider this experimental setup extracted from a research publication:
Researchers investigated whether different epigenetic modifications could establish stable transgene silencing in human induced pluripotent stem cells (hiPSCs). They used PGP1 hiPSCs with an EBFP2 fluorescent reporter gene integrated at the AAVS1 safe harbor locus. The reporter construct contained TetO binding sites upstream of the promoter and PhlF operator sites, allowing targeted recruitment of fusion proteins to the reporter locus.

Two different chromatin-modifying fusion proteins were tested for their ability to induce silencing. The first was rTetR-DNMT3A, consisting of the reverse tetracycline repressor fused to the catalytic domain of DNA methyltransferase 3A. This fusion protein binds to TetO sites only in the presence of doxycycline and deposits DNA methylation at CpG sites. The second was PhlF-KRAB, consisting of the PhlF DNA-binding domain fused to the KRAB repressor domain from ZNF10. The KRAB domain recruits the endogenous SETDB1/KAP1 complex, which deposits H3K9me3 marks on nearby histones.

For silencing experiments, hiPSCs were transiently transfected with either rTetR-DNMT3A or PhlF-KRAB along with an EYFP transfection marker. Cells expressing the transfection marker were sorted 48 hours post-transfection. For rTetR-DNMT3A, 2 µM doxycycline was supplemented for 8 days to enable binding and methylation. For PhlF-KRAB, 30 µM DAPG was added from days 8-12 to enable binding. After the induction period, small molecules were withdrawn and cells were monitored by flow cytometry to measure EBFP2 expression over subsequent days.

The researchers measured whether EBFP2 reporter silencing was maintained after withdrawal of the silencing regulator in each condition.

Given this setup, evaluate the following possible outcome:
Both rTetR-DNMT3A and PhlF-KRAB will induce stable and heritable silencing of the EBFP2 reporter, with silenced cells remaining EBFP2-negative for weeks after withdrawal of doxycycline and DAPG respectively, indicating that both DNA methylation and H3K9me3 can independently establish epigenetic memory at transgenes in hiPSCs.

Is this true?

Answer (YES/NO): NO